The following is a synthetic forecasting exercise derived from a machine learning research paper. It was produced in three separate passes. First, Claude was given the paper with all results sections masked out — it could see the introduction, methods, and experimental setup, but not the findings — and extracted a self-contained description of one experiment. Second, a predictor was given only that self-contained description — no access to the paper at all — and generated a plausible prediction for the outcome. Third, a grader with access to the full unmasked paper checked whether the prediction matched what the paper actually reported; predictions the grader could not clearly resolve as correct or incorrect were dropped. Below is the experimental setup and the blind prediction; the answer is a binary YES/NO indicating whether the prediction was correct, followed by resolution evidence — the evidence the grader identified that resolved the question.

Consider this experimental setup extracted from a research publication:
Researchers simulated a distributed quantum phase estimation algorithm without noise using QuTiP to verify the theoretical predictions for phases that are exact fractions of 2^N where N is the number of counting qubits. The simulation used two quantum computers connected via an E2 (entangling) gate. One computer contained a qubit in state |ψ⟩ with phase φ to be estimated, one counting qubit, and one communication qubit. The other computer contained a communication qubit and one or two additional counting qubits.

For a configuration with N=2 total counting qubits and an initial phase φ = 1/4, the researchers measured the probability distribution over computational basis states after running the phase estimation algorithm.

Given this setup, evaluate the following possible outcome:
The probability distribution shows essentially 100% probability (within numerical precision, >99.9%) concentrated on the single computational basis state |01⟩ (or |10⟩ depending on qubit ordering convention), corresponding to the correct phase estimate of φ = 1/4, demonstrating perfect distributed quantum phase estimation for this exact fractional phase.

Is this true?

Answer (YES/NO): YES